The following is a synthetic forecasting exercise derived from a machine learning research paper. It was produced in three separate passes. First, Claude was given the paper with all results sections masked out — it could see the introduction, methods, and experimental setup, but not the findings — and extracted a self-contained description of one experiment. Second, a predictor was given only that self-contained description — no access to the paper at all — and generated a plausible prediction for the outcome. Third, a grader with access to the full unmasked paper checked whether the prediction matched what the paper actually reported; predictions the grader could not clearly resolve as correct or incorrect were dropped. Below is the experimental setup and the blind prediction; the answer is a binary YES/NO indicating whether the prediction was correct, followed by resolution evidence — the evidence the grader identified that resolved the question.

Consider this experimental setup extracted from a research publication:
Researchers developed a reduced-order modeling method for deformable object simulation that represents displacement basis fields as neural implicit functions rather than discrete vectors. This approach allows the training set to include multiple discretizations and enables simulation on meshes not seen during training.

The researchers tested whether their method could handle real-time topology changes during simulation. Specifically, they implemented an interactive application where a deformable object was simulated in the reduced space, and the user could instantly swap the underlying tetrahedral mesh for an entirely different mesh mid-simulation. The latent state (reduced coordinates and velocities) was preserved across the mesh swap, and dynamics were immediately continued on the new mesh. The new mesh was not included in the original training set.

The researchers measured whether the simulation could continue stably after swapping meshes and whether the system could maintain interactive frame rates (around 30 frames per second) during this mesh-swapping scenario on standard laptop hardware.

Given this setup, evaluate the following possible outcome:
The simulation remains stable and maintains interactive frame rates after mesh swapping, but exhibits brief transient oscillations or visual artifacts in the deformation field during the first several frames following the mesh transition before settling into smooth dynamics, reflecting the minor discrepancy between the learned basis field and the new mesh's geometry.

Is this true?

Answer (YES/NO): NO